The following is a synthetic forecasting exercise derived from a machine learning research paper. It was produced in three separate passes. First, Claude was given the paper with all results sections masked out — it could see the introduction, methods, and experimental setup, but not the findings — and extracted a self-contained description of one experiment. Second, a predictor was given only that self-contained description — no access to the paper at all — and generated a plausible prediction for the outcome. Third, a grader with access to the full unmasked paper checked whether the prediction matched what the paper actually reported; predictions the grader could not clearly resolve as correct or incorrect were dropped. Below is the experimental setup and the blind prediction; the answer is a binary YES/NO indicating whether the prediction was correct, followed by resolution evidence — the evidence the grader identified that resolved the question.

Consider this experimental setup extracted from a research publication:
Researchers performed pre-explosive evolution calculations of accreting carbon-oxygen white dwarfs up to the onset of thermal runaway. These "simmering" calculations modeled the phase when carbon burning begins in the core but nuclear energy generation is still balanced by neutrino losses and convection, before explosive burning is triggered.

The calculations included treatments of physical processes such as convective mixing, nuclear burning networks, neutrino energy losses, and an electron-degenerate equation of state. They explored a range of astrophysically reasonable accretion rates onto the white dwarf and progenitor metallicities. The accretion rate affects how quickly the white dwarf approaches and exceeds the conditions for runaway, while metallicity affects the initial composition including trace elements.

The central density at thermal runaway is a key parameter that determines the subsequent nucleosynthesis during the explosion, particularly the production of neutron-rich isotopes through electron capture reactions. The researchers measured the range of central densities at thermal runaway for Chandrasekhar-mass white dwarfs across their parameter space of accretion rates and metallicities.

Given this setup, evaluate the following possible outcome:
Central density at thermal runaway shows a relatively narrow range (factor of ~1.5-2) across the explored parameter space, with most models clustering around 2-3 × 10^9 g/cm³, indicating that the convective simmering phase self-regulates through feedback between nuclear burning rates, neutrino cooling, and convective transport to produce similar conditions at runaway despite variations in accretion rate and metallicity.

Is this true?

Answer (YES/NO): NO